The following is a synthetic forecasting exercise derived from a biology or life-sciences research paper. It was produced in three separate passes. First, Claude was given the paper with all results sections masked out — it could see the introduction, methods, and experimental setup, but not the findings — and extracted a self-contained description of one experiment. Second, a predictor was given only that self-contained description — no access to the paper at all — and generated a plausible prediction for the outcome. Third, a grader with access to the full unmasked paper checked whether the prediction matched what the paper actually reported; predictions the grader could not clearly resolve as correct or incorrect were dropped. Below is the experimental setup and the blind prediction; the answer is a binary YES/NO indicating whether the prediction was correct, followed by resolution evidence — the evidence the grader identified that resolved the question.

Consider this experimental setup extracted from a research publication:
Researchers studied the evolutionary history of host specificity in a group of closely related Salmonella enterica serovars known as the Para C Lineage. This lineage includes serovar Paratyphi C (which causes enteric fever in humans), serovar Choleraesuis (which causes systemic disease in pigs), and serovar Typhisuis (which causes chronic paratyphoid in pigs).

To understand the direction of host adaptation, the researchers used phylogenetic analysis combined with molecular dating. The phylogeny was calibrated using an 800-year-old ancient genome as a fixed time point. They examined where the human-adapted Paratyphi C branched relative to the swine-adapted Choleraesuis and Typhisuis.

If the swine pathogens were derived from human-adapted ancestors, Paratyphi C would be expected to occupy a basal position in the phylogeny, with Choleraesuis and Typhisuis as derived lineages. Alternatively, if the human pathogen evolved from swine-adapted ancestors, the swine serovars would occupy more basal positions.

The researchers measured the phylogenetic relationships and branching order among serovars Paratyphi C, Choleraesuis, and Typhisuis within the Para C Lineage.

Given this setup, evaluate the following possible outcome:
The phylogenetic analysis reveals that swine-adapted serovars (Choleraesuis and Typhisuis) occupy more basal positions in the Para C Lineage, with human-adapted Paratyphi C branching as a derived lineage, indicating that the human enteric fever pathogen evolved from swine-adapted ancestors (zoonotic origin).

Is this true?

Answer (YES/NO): YES